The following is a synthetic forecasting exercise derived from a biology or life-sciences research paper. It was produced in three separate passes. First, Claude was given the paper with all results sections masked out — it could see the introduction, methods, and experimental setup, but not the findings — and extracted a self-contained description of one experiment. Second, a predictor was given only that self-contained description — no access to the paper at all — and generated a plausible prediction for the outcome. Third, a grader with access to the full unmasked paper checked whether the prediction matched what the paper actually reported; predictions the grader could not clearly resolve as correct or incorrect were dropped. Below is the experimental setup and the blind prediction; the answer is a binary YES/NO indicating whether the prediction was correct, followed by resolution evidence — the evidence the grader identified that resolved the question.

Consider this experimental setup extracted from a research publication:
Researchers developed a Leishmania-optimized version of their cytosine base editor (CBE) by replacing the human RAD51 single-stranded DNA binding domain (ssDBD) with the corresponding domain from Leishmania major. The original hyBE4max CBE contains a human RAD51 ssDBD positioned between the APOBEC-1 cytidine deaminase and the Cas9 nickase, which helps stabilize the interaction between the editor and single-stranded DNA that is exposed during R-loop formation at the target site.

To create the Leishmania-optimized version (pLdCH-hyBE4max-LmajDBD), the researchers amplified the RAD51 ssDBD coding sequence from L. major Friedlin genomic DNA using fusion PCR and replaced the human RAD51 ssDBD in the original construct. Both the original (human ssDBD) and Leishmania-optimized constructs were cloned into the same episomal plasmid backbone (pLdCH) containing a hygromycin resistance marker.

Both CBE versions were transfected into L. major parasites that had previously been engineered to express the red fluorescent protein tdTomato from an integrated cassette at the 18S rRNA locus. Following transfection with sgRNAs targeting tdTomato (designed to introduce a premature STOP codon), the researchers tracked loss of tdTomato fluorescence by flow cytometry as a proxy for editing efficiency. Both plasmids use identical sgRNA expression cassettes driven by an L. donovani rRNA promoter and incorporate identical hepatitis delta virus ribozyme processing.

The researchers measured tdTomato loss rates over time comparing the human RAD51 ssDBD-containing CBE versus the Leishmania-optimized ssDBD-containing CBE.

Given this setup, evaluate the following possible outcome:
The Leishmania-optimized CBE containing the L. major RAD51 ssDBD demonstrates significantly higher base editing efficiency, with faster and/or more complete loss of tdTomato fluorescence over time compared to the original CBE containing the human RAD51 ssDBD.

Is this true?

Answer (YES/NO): NO